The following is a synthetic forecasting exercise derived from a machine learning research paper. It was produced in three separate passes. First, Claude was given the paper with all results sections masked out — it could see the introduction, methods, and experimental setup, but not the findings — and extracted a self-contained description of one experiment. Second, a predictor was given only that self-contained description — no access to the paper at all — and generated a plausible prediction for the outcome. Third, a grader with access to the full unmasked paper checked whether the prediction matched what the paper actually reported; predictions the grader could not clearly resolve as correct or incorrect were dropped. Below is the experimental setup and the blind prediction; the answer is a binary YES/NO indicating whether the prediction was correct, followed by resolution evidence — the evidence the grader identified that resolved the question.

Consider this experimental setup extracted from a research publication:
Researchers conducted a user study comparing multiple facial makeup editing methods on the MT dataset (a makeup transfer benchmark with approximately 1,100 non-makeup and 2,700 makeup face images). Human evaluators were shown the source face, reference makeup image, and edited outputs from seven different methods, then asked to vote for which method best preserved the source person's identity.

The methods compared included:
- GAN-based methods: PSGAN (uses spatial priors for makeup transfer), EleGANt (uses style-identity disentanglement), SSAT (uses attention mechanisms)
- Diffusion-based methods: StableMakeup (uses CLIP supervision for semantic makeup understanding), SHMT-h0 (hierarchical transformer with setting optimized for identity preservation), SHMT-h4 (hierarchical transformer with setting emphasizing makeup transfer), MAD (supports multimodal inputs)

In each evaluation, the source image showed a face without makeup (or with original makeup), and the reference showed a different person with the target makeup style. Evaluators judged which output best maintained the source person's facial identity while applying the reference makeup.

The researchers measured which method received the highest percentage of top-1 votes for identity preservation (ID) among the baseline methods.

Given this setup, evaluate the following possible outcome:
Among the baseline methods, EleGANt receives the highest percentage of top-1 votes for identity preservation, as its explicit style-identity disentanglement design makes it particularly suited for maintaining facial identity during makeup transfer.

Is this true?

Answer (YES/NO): NO